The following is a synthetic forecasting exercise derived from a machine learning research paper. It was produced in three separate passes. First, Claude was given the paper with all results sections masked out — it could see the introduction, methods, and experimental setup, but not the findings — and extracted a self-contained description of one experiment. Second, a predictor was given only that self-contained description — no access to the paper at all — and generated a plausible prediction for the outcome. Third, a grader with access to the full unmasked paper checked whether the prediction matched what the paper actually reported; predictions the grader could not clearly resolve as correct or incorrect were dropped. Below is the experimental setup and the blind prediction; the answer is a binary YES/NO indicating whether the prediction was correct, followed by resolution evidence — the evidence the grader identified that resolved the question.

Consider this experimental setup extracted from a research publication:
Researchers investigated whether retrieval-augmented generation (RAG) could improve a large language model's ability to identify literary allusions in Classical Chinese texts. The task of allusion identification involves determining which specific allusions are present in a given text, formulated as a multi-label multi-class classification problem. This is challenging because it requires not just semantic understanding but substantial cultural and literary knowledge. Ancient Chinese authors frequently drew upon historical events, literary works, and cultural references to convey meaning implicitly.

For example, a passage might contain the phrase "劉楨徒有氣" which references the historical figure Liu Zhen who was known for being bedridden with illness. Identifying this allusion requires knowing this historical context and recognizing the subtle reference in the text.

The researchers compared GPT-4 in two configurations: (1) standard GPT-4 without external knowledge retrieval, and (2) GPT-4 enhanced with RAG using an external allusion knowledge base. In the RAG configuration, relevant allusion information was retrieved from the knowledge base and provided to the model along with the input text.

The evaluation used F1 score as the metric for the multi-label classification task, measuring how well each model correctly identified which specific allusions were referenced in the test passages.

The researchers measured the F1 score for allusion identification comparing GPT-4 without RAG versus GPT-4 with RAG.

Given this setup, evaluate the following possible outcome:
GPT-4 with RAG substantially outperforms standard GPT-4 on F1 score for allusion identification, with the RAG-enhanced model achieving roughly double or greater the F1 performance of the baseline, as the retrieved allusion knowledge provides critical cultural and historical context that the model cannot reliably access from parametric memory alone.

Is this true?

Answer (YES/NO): YES